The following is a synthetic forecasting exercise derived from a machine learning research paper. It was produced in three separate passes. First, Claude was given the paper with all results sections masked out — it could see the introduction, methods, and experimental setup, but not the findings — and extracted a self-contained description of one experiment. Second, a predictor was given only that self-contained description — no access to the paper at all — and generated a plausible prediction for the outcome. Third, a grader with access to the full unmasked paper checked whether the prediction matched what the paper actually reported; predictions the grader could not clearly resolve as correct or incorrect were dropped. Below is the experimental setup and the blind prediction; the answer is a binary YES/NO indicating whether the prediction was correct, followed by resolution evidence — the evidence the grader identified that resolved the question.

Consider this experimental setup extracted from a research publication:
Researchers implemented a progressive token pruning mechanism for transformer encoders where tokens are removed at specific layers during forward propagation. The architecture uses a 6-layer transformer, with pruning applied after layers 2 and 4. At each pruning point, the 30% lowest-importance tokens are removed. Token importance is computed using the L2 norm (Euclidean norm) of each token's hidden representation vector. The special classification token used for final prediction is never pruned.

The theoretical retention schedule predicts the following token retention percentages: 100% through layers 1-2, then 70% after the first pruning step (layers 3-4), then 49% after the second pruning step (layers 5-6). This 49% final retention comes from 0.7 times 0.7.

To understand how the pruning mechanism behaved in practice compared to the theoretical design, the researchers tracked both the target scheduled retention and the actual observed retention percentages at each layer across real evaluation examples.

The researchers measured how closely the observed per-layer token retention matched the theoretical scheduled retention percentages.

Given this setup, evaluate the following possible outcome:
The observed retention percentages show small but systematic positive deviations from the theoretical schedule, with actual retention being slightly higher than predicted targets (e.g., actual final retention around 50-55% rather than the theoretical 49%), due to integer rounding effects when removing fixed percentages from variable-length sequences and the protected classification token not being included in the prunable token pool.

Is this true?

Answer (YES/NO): NO